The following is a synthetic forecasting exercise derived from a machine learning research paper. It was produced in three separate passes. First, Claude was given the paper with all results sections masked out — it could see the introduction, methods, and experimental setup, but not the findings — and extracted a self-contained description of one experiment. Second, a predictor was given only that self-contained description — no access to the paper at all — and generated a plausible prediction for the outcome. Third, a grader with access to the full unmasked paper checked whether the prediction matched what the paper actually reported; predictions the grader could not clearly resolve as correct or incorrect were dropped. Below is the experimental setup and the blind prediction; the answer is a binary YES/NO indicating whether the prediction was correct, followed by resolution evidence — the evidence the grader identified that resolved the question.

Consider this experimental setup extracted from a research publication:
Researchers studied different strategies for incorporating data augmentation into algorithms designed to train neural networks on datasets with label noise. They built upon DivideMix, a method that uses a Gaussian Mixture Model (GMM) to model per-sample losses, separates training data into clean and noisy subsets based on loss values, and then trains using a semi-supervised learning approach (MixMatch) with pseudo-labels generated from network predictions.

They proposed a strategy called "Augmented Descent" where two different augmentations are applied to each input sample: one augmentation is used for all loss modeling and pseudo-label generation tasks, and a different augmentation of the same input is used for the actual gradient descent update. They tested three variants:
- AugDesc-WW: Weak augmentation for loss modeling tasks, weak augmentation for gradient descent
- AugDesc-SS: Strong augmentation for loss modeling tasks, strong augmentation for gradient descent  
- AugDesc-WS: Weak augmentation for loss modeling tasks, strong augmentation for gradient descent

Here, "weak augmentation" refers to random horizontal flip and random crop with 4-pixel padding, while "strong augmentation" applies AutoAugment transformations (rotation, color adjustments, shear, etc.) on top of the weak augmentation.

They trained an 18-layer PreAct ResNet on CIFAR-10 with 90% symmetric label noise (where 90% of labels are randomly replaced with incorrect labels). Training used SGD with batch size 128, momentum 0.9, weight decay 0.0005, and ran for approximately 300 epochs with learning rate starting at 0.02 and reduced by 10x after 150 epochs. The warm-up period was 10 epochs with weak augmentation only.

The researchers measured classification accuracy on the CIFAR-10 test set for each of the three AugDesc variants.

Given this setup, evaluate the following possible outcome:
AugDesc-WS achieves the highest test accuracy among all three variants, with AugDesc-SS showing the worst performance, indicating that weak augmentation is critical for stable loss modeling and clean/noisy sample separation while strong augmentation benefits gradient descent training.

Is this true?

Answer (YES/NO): NO